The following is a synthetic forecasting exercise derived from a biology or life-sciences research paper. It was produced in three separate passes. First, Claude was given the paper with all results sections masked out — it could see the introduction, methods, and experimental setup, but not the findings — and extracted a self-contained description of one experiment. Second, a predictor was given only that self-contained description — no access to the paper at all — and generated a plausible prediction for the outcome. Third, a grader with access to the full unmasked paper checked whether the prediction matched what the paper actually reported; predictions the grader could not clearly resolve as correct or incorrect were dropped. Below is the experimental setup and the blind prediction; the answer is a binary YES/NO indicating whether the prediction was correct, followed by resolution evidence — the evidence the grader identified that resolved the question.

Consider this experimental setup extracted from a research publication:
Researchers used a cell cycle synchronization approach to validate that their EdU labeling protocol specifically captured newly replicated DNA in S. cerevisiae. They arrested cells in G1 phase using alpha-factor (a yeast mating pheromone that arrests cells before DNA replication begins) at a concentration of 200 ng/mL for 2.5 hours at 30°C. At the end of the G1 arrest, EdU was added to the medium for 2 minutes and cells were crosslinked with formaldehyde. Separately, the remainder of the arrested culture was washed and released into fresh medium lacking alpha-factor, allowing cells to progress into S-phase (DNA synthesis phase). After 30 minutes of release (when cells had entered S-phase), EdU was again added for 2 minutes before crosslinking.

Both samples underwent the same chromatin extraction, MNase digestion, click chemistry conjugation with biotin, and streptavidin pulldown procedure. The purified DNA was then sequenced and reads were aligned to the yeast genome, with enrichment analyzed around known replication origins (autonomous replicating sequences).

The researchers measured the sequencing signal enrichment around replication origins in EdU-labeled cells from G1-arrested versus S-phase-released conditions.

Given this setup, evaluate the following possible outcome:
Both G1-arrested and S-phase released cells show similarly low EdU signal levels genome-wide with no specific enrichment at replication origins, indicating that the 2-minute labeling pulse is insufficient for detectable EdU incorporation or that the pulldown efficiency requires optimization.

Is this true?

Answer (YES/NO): NO